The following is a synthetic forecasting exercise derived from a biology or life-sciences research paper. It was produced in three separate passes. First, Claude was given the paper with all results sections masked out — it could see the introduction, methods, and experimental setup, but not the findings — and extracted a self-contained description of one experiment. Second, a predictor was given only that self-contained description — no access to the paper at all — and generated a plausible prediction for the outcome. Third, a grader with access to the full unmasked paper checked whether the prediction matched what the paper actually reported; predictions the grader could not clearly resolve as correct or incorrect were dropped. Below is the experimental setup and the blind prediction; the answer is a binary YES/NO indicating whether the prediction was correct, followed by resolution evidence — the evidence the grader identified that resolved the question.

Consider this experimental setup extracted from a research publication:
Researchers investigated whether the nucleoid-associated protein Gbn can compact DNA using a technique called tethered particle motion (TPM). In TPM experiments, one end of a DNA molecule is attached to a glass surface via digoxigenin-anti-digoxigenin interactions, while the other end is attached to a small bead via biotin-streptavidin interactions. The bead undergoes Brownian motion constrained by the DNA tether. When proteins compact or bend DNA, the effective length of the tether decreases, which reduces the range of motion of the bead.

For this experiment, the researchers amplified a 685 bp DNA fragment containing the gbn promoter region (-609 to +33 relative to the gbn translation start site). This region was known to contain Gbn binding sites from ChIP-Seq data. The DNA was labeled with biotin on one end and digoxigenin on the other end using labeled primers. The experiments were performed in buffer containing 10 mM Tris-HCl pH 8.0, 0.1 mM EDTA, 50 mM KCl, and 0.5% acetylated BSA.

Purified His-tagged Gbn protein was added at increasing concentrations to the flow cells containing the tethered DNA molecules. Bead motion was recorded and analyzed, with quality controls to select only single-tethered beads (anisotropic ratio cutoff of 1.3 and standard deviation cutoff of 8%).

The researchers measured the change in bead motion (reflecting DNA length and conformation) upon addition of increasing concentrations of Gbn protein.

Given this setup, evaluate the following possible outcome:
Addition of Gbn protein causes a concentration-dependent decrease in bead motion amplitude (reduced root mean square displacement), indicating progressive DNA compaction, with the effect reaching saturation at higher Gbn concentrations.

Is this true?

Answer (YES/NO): NO